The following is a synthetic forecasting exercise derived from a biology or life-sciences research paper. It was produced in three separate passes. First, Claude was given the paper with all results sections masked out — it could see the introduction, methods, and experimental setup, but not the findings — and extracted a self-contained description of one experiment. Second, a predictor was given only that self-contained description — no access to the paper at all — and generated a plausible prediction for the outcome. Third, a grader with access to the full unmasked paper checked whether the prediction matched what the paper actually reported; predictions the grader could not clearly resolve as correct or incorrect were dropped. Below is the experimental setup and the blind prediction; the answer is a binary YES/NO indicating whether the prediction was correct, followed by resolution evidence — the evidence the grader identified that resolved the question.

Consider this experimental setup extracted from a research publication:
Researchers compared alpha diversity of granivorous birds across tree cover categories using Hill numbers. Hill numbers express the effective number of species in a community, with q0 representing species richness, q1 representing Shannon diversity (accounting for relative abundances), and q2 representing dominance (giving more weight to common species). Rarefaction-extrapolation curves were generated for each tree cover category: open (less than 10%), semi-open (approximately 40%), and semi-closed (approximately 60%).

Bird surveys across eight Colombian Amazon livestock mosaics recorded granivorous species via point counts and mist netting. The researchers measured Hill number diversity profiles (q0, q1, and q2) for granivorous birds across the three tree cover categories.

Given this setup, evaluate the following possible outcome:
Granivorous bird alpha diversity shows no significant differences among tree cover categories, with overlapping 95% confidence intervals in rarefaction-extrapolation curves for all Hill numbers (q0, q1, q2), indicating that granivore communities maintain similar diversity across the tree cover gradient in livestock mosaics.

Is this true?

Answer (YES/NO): NO